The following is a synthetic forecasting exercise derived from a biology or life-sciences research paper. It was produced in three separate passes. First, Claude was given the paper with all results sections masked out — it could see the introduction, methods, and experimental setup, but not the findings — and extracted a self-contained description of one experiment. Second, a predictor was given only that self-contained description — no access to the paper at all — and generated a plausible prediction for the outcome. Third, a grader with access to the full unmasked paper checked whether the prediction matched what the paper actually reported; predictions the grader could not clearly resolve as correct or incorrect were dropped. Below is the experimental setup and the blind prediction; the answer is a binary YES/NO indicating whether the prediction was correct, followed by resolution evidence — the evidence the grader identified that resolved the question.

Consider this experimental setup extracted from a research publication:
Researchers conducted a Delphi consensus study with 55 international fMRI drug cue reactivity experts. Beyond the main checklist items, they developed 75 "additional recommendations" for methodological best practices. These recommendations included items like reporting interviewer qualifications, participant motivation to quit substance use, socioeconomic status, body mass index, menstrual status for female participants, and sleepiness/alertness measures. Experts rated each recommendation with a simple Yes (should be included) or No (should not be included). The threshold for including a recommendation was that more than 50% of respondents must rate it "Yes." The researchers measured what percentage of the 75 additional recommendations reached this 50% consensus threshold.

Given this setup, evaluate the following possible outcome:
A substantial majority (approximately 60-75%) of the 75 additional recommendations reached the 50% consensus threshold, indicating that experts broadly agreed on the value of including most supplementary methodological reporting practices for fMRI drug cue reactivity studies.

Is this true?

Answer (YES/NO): NO